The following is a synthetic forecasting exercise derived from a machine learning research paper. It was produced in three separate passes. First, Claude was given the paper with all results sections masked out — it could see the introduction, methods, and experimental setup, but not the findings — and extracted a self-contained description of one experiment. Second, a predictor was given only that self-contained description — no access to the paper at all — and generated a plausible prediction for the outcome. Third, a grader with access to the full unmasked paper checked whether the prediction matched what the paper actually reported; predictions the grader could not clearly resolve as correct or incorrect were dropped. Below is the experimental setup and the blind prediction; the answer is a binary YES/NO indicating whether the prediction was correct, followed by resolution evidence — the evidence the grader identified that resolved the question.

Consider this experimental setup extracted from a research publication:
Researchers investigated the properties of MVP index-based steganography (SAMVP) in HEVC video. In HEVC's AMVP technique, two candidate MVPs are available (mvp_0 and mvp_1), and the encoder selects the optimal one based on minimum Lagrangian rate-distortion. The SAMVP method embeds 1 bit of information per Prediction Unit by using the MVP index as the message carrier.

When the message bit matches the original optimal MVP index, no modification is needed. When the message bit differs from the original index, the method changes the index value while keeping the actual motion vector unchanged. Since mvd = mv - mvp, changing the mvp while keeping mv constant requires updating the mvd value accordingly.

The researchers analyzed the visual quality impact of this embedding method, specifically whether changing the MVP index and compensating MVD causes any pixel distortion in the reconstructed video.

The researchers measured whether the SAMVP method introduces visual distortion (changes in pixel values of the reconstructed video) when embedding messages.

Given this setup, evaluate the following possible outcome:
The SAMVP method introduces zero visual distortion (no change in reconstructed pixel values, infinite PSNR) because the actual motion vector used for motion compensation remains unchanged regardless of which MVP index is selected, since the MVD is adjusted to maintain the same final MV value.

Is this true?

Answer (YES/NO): YES